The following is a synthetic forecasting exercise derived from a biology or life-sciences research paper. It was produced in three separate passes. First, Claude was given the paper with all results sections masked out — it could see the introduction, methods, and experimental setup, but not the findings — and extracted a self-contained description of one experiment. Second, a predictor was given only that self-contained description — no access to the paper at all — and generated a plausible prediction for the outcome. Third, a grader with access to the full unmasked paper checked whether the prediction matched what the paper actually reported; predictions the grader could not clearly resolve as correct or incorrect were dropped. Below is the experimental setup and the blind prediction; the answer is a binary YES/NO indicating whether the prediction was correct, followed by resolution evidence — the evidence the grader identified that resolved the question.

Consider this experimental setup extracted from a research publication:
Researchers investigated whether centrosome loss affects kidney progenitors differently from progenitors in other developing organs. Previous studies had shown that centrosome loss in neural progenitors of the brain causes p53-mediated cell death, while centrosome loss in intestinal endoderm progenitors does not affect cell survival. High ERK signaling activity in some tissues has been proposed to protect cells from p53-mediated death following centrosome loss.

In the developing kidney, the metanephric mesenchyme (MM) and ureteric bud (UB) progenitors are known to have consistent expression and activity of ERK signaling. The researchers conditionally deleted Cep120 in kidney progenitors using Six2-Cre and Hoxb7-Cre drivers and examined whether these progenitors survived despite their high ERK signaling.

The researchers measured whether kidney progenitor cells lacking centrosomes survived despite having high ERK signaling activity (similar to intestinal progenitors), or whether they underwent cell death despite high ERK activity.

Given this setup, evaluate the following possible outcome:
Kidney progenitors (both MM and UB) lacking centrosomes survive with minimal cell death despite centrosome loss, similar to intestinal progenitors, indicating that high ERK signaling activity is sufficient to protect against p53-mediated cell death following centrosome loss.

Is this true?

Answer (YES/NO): NO